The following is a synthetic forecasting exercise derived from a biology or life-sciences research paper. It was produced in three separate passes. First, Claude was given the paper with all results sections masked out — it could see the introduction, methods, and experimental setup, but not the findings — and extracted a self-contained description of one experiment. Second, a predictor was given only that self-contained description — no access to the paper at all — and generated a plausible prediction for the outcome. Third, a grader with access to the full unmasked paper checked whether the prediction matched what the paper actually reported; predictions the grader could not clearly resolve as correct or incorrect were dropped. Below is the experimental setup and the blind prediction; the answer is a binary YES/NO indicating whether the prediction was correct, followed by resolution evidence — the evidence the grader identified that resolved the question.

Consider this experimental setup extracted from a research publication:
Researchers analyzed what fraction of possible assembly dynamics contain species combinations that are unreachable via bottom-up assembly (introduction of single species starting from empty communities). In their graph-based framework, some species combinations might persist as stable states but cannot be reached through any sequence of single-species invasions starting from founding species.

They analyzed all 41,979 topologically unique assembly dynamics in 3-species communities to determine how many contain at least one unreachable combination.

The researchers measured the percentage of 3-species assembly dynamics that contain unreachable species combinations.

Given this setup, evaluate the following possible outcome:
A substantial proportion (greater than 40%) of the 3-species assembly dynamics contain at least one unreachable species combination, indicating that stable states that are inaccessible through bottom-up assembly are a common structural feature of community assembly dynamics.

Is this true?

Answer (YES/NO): YES